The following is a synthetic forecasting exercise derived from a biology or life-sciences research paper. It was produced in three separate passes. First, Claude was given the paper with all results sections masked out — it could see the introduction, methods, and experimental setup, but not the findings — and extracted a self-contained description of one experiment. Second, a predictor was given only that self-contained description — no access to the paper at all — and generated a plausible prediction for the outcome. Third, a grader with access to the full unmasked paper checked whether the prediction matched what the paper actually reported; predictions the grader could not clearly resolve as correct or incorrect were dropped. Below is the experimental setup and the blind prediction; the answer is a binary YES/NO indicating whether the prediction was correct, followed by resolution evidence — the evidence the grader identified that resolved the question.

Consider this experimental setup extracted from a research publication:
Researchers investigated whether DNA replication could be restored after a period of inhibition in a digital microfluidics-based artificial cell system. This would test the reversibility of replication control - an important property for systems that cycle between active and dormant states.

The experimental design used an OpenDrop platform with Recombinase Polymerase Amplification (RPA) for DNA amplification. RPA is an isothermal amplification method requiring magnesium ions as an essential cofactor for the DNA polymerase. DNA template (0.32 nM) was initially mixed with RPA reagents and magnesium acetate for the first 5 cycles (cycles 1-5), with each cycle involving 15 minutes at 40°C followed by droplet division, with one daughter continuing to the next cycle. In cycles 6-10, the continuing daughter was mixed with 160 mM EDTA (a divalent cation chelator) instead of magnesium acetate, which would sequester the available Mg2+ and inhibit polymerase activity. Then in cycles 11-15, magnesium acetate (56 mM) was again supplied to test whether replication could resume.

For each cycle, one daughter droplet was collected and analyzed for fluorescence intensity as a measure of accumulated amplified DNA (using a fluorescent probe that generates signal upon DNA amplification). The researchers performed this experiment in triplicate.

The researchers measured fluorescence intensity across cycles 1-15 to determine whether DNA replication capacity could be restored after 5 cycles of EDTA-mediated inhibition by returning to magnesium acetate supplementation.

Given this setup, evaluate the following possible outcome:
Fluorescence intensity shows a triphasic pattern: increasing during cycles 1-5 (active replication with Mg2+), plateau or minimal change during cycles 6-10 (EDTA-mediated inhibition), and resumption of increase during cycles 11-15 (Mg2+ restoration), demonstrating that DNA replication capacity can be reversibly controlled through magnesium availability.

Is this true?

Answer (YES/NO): NO